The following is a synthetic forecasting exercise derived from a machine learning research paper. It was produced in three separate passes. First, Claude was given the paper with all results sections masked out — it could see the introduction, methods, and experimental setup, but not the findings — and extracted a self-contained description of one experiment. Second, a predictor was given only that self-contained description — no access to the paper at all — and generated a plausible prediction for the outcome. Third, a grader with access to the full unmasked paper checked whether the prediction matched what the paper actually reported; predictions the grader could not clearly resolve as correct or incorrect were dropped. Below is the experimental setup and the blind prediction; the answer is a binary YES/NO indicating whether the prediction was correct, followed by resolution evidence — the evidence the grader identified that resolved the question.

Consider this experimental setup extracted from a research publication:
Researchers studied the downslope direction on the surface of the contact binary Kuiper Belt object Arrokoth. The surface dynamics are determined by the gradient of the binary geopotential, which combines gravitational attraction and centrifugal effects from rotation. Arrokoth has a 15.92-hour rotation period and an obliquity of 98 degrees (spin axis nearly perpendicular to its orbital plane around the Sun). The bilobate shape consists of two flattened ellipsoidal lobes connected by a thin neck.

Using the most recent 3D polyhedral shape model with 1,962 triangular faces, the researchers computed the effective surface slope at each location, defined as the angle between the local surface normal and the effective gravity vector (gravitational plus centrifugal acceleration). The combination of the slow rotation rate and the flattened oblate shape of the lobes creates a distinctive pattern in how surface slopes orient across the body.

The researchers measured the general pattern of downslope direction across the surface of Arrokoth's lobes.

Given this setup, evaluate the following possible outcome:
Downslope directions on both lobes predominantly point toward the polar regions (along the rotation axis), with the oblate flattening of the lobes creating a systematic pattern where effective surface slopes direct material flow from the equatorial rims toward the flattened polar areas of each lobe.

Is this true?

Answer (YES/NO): YES